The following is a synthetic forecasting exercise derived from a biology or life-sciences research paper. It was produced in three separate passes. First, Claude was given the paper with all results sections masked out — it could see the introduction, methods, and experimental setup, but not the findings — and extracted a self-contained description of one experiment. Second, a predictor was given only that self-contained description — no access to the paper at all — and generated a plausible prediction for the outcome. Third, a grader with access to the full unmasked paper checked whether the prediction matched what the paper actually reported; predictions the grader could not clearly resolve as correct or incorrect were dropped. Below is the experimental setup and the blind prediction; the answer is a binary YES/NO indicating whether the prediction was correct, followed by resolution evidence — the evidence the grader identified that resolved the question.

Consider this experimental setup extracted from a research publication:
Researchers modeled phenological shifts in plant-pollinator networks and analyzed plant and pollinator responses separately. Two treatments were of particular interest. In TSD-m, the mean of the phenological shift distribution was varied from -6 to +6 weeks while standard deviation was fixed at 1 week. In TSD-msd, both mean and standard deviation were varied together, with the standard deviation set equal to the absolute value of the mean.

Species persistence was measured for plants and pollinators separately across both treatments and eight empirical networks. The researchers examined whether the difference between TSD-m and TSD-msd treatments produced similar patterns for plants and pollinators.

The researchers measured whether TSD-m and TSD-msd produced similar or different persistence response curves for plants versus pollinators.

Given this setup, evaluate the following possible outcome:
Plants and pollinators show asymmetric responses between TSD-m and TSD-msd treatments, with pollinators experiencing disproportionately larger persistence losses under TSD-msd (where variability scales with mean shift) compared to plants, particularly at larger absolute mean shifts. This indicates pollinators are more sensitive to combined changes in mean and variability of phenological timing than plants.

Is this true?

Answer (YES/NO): YES